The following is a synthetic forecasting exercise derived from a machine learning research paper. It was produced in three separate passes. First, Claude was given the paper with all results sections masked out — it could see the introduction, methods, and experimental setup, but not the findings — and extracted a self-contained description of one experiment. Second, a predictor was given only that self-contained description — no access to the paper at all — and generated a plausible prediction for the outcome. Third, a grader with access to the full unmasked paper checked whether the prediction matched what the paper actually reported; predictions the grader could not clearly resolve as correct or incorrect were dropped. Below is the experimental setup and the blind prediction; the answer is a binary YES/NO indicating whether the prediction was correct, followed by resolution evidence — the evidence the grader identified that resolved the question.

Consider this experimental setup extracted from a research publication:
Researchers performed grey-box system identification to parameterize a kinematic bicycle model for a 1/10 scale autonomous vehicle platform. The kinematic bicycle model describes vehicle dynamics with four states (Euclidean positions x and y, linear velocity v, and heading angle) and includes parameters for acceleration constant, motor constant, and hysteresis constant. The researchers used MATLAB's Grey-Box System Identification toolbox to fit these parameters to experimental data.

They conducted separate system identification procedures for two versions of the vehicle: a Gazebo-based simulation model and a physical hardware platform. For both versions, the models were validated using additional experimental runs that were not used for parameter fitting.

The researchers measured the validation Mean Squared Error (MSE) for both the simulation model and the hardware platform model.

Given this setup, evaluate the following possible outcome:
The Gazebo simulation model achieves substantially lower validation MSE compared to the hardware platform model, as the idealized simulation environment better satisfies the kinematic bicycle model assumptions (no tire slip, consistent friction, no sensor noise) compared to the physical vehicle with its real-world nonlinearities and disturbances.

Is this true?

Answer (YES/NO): NO